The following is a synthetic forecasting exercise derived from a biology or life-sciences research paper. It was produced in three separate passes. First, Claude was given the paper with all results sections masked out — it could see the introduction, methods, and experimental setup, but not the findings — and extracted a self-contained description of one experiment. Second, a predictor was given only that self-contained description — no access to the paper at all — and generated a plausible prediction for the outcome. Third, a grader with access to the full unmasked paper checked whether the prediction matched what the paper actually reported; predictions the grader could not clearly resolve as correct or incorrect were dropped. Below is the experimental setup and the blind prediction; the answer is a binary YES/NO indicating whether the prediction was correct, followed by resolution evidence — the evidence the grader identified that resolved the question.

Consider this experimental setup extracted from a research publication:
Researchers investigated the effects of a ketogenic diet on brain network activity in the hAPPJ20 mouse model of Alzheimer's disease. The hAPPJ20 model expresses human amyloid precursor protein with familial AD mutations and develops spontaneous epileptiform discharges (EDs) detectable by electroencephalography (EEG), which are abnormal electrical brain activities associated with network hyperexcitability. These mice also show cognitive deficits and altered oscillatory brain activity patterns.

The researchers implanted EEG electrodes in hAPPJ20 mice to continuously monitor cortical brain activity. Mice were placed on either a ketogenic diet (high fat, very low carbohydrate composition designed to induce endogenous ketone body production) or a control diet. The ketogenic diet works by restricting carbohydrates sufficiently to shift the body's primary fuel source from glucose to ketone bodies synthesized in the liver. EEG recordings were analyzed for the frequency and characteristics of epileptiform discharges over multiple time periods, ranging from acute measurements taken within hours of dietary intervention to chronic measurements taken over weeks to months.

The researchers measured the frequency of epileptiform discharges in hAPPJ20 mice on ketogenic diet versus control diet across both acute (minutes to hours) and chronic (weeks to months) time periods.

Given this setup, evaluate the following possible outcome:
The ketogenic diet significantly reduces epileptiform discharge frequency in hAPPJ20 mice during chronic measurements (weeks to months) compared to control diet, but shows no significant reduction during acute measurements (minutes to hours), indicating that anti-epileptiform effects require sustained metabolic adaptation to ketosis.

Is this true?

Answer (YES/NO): NO